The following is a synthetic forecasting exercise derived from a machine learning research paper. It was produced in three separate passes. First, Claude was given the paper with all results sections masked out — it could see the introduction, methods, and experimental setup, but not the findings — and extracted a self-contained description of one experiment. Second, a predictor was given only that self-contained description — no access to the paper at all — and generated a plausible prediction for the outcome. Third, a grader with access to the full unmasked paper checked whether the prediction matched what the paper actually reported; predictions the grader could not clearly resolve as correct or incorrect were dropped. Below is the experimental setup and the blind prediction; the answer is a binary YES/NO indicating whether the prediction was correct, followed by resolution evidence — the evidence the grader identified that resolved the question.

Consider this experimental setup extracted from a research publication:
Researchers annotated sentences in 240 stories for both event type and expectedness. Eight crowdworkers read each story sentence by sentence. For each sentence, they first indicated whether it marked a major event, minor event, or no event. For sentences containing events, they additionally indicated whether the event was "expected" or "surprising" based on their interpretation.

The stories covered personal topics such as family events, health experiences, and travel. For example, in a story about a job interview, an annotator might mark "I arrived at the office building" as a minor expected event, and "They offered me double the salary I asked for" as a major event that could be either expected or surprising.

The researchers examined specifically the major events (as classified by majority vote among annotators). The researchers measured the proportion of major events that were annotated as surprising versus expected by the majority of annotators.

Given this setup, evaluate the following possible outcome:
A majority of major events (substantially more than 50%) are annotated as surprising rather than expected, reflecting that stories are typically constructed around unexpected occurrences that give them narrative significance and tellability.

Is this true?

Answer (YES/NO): YES